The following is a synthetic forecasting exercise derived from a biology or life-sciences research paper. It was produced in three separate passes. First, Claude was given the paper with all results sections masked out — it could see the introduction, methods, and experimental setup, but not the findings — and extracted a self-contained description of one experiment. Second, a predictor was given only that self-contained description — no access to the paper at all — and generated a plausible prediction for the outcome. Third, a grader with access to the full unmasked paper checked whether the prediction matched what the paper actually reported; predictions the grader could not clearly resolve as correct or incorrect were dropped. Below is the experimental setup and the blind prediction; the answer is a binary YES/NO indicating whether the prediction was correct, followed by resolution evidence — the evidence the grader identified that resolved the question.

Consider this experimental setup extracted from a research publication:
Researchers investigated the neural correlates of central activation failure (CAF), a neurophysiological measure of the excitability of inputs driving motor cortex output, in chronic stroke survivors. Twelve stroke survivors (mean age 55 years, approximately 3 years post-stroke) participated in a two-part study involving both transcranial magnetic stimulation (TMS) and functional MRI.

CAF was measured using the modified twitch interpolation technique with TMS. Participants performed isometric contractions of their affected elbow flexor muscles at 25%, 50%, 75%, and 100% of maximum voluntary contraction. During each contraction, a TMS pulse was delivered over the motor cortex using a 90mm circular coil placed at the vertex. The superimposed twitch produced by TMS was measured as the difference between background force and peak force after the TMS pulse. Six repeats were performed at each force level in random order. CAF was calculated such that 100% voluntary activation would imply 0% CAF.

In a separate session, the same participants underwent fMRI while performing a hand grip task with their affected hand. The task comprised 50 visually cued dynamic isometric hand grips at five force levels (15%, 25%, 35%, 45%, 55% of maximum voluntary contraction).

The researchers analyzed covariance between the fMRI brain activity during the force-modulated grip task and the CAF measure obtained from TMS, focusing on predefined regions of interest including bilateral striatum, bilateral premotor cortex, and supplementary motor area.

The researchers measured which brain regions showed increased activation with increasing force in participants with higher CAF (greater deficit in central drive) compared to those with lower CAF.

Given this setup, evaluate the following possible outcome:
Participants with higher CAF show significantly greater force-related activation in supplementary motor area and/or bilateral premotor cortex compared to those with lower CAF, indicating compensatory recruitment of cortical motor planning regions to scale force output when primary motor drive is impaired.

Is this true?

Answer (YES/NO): NO